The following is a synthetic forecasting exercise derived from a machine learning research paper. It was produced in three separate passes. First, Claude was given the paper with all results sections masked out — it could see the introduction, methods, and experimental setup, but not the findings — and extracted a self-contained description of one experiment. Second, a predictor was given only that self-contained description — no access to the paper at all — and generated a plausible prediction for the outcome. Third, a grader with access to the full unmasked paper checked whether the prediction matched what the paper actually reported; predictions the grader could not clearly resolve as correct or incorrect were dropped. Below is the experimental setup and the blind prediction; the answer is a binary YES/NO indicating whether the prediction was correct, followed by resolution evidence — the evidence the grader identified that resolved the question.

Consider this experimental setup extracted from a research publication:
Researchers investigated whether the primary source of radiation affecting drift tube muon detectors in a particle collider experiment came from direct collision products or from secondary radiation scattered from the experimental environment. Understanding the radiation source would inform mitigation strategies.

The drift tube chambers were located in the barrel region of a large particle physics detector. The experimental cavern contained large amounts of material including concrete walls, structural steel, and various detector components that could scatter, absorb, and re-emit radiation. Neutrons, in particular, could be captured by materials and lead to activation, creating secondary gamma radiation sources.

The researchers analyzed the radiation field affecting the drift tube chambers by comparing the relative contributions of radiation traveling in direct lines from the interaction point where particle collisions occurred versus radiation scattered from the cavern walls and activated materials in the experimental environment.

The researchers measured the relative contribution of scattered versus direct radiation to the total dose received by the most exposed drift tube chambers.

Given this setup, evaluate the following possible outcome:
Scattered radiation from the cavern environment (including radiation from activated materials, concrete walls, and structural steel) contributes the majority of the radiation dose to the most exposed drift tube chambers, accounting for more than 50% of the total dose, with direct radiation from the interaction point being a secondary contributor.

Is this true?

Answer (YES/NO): YES